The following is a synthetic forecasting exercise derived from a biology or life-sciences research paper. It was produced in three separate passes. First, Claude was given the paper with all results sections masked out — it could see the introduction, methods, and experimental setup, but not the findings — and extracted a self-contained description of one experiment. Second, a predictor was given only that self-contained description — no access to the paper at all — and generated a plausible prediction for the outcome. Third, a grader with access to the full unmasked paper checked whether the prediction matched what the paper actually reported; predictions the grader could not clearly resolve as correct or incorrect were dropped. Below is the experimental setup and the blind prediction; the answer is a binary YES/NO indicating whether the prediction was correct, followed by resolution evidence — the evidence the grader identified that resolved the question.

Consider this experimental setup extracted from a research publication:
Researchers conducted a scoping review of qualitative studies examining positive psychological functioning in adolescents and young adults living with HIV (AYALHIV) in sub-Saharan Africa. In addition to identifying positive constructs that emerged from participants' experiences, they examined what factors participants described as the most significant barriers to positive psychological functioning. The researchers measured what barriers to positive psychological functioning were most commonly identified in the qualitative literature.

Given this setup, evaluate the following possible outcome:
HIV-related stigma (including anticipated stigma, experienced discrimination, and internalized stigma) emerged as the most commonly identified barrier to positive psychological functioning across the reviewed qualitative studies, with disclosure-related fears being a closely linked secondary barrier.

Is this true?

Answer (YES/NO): NO